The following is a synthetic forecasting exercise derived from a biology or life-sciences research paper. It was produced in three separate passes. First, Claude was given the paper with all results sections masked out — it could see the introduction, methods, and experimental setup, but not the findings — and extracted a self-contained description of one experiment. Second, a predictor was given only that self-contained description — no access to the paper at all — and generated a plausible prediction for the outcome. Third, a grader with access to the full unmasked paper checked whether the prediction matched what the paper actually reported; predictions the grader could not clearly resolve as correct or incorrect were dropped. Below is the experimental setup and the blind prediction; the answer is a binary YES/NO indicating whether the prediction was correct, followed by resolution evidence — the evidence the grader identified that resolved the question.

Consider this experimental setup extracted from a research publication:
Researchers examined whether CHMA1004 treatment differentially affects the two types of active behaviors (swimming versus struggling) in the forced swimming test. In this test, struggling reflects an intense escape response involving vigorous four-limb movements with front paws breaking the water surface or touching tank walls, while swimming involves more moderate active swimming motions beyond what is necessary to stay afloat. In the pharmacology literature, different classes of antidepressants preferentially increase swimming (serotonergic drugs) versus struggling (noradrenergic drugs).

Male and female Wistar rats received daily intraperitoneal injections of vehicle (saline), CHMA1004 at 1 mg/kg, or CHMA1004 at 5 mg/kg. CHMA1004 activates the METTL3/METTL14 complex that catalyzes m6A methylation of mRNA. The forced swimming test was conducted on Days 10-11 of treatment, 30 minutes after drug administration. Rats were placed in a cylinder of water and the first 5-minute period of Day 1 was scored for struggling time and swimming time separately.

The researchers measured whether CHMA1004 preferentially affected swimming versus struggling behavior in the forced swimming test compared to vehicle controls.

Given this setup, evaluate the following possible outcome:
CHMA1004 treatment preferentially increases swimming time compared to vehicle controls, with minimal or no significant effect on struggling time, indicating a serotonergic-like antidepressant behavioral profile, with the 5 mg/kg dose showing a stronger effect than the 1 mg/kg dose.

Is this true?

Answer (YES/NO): NO